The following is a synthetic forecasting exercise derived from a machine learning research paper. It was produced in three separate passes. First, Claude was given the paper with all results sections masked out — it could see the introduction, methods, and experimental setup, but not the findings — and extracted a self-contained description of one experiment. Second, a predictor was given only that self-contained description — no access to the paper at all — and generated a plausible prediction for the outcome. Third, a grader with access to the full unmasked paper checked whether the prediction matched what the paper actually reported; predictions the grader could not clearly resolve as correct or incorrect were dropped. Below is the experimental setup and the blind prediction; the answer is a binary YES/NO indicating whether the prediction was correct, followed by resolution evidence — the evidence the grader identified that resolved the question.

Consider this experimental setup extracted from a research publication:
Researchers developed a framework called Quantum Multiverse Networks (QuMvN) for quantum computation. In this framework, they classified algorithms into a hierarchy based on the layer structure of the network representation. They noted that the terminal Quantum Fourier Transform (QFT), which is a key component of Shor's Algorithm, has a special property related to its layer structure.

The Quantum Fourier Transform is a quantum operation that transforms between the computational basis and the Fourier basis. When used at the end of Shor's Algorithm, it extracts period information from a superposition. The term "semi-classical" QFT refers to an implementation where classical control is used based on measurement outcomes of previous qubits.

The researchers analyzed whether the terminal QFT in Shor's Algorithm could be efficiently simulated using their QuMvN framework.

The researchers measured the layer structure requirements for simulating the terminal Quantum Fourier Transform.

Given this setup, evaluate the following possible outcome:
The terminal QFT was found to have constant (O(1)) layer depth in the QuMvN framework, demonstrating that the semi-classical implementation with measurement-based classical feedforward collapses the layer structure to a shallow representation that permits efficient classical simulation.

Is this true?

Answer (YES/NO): YES